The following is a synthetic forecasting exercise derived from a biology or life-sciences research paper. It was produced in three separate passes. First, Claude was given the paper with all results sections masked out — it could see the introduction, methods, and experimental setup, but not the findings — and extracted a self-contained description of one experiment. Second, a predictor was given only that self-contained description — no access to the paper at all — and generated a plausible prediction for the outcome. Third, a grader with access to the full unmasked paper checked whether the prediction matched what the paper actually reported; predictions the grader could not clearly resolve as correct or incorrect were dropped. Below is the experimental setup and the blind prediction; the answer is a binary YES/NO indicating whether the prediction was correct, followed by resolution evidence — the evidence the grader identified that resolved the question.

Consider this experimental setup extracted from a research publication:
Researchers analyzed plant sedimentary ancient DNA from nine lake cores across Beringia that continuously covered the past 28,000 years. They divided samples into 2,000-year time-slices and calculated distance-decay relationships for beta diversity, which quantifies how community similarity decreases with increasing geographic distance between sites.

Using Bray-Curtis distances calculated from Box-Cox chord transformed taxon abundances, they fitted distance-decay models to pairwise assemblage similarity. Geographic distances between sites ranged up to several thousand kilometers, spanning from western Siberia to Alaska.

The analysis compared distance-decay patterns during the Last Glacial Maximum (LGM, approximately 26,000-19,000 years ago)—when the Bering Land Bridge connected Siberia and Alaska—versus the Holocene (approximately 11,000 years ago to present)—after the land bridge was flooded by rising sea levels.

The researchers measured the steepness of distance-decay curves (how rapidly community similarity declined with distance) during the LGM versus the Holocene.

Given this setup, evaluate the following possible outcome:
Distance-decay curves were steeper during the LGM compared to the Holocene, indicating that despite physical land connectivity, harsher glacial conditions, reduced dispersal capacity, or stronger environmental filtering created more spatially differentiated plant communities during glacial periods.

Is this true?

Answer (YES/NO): NO